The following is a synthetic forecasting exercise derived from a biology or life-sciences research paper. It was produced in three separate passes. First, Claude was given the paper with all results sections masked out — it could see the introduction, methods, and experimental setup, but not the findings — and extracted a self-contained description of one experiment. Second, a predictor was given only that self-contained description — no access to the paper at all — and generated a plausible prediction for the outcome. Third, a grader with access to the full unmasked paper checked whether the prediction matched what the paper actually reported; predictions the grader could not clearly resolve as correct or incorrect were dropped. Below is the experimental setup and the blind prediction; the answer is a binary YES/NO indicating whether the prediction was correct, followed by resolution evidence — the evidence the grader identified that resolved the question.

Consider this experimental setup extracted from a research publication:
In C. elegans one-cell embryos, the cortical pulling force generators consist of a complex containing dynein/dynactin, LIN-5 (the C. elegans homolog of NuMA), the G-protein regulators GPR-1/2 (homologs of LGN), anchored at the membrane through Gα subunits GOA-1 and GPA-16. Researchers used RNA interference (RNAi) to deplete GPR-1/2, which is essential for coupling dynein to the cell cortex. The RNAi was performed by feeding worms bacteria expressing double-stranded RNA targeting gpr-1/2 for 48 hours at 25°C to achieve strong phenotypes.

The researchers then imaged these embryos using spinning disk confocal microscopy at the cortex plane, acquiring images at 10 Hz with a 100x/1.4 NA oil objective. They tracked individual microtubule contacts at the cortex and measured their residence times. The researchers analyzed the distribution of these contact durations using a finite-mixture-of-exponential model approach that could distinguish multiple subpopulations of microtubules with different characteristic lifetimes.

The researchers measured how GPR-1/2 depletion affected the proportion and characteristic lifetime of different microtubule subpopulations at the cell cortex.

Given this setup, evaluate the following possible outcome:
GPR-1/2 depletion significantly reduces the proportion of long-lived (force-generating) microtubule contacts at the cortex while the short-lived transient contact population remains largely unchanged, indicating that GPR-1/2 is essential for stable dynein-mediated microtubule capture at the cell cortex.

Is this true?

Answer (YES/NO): NO